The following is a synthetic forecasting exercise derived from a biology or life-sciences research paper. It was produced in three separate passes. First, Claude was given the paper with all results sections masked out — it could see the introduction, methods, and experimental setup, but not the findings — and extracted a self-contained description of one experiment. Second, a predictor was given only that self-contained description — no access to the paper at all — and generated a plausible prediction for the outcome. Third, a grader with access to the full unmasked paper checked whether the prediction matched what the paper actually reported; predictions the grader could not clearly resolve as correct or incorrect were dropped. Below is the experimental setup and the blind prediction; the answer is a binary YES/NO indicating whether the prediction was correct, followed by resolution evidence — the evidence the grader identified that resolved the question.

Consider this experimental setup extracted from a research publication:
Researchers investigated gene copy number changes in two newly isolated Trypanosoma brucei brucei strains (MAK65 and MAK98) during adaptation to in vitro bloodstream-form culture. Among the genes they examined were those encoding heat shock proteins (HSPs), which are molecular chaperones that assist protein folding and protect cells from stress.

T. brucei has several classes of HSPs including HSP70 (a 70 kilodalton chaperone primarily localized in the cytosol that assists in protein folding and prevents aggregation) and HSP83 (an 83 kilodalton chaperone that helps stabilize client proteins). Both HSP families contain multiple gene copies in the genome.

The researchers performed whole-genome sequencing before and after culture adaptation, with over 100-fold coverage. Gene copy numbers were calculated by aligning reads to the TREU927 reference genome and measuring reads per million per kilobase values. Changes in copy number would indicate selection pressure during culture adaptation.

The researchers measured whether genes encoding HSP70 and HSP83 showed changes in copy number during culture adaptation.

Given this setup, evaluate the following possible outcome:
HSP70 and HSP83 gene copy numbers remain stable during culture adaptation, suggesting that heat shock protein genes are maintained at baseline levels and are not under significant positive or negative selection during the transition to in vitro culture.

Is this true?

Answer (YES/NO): NO